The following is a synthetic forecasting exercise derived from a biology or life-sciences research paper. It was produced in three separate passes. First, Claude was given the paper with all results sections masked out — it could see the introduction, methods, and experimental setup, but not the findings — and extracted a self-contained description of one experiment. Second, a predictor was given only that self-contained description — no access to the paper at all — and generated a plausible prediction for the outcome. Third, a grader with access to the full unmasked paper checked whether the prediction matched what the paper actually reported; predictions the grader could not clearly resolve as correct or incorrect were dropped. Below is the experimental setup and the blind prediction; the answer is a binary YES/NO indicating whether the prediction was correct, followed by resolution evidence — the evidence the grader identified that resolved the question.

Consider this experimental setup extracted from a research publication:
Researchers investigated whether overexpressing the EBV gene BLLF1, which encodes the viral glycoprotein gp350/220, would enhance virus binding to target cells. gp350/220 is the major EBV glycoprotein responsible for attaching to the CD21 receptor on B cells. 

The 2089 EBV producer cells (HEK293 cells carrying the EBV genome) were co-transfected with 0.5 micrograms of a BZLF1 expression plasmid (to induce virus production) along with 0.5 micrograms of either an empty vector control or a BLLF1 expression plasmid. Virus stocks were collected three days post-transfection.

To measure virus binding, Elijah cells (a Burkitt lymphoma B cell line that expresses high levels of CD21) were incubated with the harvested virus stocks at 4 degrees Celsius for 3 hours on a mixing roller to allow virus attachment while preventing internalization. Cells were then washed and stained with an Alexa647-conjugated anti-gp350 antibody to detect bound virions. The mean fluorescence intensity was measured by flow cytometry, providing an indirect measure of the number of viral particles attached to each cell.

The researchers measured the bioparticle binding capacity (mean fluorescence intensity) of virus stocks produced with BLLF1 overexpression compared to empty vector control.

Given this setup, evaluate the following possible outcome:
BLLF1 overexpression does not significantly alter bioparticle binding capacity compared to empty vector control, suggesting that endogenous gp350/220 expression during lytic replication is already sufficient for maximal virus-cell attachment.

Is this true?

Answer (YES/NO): NO